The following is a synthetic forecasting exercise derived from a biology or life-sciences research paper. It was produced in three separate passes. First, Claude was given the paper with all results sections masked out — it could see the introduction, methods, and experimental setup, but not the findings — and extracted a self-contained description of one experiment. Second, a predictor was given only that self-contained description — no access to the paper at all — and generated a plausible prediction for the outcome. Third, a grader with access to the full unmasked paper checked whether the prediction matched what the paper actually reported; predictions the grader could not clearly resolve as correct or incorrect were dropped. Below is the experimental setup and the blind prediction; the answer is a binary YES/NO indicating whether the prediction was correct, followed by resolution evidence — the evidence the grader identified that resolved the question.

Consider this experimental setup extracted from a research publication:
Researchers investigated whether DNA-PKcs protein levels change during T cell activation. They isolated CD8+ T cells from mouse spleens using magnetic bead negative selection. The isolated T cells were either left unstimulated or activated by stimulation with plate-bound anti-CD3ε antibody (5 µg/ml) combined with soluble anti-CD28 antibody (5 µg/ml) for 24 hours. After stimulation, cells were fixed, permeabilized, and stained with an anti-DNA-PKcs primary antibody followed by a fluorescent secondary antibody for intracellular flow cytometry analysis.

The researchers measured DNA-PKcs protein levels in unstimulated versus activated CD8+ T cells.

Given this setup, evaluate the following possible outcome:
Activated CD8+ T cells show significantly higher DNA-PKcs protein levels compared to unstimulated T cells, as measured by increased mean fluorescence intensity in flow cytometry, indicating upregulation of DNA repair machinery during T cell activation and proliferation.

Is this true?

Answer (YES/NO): YES